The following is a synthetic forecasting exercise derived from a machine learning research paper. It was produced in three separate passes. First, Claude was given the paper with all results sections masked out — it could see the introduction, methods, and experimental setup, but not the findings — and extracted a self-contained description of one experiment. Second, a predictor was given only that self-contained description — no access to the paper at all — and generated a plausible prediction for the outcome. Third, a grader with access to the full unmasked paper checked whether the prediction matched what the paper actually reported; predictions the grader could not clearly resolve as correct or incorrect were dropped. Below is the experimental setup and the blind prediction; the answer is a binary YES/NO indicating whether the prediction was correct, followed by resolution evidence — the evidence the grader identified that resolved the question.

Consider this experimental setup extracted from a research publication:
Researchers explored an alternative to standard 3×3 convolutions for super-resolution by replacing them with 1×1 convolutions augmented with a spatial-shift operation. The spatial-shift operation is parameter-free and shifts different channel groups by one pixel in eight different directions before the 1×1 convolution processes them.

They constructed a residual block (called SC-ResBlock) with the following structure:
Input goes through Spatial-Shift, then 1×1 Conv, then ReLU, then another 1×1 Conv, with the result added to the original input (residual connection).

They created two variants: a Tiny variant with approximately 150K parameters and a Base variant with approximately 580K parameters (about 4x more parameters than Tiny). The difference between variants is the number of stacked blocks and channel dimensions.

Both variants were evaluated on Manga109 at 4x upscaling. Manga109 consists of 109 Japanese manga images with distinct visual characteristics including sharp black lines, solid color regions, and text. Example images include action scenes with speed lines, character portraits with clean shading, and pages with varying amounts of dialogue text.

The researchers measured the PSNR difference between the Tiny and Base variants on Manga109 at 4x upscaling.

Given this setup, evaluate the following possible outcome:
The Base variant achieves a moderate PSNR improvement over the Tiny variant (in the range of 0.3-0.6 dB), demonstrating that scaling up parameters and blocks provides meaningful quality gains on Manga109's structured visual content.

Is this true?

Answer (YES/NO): NO